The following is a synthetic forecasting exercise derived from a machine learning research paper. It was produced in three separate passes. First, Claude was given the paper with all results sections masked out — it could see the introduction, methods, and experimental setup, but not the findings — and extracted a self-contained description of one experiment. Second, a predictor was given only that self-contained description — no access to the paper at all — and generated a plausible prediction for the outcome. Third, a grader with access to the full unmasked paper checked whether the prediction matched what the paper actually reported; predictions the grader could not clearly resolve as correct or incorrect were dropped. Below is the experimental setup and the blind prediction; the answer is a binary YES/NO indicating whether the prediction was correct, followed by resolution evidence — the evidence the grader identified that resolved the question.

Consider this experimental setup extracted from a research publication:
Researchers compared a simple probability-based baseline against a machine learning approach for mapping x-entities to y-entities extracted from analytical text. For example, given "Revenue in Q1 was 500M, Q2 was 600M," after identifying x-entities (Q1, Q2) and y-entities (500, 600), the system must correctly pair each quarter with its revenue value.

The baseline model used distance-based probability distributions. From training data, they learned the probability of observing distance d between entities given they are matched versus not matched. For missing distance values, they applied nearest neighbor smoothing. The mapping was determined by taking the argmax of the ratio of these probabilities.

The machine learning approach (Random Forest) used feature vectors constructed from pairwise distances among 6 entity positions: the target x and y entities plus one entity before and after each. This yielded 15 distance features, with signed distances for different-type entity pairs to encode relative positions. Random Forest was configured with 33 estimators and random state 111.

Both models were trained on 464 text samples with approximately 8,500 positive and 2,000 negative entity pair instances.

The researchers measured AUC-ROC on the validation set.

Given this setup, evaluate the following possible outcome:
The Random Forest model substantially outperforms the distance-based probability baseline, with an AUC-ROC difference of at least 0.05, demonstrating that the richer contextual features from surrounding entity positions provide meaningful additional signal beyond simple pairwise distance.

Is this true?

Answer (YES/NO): NO